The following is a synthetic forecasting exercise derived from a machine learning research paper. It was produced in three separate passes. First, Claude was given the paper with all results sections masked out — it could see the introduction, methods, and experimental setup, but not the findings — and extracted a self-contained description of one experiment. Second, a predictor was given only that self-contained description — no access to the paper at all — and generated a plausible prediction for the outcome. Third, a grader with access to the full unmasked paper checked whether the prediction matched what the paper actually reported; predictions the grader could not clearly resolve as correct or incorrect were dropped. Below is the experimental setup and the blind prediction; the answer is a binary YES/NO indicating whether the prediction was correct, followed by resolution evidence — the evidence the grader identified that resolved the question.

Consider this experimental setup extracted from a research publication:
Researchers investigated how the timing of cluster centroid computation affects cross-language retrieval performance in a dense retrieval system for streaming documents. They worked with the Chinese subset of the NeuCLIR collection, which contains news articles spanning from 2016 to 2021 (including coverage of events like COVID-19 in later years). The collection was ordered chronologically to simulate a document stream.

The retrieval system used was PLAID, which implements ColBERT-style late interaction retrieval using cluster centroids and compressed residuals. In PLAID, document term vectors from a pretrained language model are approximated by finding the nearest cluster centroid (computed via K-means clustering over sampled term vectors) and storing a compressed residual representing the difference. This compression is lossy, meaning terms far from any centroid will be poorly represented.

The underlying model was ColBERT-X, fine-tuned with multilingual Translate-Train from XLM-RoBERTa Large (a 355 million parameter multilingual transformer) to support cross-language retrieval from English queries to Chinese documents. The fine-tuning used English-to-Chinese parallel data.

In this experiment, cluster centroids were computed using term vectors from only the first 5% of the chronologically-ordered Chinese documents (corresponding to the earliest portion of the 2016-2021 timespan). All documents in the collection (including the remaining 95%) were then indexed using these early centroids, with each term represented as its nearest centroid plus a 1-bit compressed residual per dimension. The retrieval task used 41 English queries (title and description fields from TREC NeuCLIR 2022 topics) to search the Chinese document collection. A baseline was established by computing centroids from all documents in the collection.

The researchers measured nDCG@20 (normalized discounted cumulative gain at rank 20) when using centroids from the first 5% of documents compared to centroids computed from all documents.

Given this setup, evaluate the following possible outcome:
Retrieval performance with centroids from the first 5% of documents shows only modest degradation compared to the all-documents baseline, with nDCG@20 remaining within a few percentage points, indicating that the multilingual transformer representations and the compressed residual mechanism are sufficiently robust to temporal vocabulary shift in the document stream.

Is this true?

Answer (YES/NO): NO